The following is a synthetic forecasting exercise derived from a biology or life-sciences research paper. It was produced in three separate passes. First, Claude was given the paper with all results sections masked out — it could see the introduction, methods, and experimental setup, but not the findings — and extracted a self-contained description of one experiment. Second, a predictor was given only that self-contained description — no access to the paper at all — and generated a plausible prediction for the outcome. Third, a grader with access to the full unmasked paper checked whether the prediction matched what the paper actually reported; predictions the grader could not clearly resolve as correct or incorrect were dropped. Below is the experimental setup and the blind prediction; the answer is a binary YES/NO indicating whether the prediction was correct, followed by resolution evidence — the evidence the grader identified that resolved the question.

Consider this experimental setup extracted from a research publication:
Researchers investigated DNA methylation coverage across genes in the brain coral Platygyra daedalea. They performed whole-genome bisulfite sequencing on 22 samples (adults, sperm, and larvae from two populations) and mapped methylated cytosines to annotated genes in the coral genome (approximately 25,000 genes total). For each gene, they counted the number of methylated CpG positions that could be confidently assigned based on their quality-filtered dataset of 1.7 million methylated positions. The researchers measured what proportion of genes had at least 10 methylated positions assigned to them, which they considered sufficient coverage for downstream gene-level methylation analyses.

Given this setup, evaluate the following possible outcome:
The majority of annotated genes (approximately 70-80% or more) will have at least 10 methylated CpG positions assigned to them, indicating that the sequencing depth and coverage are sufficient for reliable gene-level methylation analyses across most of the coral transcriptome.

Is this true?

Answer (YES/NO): NO